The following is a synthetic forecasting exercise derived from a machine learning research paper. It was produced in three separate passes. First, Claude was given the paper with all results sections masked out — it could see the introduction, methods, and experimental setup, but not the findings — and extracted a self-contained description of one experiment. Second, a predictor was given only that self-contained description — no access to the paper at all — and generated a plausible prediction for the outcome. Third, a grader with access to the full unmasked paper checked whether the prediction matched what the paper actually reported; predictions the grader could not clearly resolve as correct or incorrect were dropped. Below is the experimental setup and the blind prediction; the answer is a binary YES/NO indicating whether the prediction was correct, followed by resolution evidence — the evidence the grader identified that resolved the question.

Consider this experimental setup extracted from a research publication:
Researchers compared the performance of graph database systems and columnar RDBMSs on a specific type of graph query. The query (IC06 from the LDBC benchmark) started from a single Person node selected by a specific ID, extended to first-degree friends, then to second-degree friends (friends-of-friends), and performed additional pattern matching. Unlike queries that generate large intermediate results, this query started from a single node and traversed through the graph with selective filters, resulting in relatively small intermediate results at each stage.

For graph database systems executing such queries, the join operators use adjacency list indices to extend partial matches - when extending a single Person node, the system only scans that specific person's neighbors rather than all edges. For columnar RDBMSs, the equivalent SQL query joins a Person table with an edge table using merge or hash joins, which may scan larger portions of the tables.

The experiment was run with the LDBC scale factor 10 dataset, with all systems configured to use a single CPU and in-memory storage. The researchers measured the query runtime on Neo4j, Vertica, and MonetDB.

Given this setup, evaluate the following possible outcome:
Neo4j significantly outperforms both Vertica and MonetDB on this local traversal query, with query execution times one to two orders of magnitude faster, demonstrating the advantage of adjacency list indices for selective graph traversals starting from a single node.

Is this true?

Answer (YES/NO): NO